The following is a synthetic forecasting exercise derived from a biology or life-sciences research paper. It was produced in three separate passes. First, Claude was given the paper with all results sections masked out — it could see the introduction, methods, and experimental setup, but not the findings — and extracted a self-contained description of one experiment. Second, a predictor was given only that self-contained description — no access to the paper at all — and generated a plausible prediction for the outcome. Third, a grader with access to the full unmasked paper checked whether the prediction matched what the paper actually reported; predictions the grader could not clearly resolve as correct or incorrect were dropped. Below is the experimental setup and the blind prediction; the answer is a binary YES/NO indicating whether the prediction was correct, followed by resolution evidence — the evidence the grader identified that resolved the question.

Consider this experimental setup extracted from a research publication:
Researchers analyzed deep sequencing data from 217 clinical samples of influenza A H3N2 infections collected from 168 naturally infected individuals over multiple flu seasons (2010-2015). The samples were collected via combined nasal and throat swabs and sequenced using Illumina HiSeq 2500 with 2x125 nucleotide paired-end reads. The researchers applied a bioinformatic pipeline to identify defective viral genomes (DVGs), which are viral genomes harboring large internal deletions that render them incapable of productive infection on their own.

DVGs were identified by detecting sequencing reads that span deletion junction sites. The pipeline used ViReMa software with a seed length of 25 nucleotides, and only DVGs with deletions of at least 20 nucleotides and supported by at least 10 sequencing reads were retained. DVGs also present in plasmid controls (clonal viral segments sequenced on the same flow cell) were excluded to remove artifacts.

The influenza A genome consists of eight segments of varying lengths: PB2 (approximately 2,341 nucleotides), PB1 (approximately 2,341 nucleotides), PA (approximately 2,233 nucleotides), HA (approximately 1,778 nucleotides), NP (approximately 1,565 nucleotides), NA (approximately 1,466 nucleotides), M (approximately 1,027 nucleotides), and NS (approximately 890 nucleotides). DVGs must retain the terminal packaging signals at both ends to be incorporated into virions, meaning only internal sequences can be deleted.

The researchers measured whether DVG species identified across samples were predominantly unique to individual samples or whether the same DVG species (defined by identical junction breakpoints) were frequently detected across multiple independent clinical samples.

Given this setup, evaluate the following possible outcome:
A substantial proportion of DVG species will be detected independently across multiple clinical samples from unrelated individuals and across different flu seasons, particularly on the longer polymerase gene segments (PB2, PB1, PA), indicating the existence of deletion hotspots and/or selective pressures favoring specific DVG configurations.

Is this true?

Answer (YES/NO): NO